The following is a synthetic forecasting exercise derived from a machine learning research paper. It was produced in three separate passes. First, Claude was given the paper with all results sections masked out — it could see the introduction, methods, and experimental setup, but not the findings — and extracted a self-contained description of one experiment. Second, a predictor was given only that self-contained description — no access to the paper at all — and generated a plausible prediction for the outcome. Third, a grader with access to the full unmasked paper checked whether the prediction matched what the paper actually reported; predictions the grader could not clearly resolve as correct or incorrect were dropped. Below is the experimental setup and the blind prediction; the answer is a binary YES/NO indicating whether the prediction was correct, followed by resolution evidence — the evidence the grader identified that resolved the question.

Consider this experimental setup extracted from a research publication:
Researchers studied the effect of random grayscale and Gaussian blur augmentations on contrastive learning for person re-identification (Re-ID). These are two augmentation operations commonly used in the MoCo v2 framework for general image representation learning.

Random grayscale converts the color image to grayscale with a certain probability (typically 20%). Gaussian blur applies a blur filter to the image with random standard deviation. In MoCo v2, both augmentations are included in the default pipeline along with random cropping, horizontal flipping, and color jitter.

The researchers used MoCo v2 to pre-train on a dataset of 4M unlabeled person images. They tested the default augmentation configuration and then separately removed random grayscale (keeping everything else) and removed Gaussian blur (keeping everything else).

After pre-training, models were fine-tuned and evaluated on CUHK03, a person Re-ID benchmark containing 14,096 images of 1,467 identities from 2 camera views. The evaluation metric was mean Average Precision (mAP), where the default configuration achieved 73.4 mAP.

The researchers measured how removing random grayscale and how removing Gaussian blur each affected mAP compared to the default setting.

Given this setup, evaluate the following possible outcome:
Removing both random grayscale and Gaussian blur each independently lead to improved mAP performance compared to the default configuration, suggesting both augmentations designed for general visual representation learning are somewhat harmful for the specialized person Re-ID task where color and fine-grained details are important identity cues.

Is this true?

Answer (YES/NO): NO